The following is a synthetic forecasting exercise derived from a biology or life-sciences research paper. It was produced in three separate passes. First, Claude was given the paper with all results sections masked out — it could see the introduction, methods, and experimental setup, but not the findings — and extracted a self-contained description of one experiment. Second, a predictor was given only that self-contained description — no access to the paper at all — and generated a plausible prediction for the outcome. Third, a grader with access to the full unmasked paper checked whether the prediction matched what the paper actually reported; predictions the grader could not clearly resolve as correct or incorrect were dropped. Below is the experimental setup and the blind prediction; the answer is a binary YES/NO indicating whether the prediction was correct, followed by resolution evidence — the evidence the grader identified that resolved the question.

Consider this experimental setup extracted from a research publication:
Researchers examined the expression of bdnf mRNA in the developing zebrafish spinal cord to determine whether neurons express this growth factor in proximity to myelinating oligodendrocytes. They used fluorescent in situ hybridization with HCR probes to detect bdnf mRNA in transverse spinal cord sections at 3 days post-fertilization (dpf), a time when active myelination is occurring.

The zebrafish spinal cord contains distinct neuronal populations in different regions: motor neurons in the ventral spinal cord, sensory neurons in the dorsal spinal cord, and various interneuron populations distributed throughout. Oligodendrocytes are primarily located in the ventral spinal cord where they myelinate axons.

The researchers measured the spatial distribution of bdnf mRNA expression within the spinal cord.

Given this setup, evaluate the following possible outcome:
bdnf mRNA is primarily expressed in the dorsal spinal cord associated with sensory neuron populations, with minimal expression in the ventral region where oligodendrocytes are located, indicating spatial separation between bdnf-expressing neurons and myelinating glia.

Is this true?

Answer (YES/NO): NO